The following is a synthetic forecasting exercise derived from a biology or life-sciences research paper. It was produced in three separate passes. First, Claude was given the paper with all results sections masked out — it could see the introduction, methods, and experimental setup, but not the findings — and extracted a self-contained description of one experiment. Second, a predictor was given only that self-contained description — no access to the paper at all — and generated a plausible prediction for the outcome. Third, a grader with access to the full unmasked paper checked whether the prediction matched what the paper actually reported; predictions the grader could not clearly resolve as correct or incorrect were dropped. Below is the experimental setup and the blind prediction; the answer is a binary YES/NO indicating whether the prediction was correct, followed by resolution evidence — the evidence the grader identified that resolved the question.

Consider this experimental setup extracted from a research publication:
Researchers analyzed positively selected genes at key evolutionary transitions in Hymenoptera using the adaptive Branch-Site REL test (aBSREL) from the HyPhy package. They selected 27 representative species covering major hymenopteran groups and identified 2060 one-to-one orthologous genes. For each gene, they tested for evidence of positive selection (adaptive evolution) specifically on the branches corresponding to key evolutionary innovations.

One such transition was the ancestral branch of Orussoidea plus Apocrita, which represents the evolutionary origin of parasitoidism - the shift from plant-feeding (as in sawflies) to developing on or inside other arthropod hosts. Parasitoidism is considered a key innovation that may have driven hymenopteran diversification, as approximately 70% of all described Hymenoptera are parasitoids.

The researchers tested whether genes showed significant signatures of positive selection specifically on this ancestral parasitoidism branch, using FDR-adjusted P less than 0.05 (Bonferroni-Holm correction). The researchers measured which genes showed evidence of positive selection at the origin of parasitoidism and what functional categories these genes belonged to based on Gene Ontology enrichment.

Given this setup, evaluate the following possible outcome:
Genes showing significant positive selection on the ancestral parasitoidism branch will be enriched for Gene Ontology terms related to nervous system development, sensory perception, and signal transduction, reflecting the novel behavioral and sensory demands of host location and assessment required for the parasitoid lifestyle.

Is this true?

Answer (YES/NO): NO